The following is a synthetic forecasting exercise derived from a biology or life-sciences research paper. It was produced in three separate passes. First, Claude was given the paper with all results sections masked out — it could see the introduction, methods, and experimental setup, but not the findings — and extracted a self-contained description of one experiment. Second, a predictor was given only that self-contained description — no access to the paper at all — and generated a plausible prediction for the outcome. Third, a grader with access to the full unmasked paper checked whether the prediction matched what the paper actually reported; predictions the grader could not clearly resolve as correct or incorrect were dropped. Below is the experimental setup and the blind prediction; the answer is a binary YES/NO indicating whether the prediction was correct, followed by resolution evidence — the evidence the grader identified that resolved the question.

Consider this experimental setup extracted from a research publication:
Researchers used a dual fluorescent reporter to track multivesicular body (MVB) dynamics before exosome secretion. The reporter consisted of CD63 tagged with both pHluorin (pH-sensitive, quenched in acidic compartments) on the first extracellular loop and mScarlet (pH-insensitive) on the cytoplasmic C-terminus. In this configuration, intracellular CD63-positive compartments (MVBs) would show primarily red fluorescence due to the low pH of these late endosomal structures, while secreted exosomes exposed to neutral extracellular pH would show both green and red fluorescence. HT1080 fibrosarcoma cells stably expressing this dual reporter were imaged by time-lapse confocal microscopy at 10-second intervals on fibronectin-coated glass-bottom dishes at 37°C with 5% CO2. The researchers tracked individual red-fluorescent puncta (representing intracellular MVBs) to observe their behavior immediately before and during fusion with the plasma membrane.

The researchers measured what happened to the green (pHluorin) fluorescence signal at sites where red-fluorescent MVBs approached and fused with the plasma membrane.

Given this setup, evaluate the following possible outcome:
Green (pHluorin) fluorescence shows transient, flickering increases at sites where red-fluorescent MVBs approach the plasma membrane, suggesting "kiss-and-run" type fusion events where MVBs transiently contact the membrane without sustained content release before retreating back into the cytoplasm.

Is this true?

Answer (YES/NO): NO